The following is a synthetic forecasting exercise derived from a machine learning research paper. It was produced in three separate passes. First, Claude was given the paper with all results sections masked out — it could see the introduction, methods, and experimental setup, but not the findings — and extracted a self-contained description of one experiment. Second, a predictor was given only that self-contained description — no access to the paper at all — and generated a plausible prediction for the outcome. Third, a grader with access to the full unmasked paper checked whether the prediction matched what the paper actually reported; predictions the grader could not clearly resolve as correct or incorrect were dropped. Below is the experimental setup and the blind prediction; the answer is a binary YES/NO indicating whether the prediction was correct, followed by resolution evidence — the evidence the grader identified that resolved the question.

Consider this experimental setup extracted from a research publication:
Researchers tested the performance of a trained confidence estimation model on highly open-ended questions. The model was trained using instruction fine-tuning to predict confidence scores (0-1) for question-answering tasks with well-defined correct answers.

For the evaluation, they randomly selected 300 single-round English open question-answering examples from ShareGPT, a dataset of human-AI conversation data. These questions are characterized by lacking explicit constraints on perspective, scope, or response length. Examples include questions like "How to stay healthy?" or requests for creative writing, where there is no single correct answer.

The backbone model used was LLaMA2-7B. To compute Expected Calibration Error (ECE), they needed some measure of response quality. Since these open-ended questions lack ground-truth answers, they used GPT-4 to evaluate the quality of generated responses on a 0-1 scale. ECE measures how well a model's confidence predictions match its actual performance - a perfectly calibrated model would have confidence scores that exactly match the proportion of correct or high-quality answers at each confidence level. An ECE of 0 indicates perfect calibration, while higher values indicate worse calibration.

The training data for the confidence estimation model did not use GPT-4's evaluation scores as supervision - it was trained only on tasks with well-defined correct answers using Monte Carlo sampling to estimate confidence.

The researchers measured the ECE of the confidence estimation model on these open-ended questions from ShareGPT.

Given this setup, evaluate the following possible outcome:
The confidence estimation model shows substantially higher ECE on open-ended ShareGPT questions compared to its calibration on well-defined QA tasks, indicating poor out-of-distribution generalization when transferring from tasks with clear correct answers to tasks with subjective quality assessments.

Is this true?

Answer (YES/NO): YES